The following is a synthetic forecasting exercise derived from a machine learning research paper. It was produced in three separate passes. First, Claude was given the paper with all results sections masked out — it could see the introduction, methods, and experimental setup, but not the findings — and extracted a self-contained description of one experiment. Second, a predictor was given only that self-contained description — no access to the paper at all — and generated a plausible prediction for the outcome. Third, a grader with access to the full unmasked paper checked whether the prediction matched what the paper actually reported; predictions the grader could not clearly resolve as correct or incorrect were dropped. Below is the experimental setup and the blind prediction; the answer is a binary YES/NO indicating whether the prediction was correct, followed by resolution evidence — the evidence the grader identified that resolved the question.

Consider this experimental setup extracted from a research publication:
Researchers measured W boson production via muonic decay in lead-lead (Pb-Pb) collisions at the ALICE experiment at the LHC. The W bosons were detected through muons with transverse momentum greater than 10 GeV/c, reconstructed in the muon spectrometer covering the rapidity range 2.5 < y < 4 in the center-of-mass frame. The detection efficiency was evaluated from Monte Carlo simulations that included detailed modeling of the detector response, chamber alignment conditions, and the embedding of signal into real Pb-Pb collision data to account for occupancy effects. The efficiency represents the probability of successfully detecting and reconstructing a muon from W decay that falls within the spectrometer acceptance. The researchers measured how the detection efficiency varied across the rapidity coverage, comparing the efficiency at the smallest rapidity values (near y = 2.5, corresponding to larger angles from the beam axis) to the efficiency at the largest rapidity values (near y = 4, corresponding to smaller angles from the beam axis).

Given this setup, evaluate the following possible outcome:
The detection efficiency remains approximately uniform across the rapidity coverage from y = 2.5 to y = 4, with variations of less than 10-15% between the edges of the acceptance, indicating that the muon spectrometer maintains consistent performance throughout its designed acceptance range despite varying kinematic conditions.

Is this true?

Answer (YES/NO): NO